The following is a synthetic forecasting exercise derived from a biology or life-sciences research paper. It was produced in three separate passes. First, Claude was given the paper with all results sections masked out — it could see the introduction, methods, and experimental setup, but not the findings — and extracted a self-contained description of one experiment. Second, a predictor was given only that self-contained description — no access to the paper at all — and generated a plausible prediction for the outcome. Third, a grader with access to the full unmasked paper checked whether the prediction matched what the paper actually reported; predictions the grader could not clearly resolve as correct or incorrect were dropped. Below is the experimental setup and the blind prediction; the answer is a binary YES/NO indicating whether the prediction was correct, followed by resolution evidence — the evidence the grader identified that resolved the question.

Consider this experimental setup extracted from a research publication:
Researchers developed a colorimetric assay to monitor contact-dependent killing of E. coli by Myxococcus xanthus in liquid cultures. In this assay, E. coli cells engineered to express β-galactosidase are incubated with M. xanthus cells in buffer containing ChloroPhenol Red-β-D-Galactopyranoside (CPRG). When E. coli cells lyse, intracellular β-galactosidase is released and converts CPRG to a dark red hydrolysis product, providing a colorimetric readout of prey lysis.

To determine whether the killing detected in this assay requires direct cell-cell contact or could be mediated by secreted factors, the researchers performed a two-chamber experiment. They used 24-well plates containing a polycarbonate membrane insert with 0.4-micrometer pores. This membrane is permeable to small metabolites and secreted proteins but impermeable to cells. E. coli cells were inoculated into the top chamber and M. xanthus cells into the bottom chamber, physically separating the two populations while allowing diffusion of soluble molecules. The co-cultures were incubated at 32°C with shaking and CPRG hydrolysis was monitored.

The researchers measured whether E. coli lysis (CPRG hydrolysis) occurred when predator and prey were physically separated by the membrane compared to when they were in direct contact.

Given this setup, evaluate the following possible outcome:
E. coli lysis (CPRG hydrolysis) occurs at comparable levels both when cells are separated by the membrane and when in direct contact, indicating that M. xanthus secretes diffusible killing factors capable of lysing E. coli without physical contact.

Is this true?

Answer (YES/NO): NO